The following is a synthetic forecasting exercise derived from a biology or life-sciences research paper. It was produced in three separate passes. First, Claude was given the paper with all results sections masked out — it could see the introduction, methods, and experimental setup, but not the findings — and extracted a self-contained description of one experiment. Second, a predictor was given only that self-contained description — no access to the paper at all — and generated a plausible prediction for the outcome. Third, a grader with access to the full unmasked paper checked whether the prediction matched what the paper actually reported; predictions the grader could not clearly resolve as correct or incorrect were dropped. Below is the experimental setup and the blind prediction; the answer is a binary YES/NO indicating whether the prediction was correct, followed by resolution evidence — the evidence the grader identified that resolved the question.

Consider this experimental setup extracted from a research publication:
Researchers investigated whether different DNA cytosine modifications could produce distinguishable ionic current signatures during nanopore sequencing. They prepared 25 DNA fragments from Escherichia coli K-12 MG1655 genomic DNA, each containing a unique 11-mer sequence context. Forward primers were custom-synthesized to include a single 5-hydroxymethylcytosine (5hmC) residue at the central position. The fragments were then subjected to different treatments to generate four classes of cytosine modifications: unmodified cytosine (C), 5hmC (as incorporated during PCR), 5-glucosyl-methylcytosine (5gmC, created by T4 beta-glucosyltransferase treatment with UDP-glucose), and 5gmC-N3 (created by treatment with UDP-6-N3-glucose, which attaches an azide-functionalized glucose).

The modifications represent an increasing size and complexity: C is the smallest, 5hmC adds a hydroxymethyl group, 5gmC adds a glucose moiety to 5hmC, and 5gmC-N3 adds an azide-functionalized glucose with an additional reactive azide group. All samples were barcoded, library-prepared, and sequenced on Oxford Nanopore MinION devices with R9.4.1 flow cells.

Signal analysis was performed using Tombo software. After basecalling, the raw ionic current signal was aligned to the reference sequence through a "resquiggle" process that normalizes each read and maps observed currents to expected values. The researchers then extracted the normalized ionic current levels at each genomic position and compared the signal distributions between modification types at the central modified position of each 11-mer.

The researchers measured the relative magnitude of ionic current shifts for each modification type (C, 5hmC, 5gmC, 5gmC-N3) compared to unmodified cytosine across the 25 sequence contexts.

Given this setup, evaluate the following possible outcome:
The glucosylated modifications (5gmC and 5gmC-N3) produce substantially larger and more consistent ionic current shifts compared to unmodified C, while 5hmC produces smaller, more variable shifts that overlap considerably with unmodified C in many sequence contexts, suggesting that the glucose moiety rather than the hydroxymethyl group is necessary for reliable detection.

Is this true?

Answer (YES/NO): YES